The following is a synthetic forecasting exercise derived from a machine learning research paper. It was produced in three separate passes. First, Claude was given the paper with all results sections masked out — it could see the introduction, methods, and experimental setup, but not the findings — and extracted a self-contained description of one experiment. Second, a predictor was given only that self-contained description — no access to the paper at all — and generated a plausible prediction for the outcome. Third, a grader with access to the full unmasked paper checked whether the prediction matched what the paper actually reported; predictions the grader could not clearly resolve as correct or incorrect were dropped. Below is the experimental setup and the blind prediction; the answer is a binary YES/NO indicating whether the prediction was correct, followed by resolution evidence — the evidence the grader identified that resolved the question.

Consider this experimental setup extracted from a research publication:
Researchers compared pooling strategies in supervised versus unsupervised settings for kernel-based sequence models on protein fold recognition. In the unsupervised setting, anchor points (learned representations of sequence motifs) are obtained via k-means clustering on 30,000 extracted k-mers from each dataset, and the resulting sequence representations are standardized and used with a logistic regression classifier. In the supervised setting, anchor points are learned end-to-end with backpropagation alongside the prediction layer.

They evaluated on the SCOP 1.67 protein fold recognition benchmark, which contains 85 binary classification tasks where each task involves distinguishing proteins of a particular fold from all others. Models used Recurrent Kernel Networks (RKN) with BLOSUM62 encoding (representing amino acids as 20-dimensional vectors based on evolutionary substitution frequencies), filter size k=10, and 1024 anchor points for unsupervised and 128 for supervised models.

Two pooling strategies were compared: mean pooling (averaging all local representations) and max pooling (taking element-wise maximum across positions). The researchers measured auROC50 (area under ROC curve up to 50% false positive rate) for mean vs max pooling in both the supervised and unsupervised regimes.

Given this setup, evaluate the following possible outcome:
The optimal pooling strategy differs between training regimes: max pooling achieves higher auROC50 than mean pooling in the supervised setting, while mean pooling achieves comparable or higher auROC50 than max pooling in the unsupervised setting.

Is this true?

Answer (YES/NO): YES